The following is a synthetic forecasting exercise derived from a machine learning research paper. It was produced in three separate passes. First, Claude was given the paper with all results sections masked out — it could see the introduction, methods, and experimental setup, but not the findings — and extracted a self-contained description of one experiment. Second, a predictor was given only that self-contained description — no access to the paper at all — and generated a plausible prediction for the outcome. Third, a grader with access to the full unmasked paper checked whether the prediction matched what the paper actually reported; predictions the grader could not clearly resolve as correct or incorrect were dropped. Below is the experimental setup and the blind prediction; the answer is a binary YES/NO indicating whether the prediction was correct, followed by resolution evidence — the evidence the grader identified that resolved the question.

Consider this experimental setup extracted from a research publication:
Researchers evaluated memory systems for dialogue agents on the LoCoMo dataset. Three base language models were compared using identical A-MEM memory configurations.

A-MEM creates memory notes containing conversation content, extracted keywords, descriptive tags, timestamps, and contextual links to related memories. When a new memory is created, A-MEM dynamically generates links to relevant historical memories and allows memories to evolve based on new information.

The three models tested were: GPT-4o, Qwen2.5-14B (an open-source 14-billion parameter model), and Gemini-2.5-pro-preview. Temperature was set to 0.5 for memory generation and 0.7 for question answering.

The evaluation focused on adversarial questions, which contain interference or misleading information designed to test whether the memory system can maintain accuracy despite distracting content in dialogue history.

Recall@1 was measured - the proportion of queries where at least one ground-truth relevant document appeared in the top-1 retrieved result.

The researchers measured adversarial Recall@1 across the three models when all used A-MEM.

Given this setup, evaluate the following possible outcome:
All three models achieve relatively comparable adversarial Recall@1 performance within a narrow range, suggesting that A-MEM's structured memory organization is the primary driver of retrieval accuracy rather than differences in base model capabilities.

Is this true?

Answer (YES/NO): NO